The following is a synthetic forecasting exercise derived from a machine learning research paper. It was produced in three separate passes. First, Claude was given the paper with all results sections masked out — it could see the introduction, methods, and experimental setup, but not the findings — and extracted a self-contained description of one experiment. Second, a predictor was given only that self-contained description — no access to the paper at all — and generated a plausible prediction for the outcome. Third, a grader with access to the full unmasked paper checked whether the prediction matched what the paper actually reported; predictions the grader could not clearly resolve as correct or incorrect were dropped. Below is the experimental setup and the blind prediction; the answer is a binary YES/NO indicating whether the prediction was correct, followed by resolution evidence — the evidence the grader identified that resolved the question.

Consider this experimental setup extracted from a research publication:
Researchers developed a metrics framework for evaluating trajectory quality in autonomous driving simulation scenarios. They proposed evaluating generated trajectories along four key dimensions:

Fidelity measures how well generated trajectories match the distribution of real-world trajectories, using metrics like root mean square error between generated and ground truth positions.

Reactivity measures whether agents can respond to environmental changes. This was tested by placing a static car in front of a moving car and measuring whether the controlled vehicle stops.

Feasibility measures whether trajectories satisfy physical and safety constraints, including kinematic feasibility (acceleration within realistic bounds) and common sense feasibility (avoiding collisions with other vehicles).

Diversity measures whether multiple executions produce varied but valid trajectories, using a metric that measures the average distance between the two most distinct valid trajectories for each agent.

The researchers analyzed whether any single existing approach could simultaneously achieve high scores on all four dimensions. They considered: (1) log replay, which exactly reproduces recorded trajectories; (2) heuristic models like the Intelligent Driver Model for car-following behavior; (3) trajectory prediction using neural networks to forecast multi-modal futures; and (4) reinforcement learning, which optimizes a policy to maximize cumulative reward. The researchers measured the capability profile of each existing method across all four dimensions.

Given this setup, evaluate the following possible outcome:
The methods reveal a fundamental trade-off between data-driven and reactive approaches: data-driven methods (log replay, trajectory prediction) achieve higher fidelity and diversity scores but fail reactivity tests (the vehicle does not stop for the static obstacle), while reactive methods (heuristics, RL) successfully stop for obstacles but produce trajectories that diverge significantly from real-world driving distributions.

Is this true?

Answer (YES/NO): NO